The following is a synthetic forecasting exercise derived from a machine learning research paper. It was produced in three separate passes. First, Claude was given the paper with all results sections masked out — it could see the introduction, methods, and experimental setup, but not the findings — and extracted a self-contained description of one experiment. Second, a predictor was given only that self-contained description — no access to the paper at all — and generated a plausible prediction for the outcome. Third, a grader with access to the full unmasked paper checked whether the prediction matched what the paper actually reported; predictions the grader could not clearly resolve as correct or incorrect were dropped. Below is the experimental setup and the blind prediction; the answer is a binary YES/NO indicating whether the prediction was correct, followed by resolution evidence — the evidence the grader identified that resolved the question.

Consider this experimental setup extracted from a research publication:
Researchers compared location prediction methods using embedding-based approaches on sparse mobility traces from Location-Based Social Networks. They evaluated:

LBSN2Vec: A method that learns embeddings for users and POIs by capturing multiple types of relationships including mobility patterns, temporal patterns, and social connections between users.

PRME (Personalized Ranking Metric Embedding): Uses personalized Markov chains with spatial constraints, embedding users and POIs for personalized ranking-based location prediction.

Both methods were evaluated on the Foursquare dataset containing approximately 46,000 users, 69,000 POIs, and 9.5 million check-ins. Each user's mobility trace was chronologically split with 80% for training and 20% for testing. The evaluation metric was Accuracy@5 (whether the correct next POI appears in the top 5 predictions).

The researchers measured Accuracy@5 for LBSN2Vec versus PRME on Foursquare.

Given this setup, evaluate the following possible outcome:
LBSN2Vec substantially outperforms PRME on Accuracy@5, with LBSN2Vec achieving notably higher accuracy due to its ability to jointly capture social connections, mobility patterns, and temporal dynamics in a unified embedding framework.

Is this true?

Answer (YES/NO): YES